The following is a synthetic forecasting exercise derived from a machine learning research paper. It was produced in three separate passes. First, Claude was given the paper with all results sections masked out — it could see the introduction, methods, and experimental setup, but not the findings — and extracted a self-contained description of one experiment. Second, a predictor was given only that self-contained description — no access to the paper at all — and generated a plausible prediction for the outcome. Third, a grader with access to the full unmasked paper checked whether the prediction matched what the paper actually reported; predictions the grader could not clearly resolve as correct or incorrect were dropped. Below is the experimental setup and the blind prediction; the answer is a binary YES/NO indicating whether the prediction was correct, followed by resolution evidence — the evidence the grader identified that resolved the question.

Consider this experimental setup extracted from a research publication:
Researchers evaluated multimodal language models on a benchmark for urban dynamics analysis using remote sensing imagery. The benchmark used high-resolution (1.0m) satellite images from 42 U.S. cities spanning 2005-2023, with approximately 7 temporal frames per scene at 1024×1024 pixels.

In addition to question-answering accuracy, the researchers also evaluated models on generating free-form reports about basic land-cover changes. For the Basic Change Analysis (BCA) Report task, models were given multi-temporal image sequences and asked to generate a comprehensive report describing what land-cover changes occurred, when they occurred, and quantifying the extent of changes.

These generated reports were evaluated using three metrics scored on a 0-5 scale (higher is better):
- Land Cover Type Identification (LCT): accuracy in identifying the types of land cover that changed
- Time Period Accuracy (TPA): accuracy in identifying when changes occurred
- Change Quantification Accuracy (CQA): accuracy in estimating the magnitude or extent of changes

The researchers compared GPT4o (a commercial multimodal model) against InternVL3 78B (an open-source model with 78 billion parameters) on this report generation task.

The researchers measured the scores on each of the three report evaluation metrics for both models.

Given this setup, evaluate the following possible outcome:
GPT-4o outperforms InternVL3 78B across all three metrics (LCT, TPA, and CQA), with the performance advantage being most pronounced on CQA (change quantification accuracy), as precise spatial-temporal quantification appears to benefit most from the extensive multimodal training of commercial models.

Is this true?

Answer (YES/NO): NO